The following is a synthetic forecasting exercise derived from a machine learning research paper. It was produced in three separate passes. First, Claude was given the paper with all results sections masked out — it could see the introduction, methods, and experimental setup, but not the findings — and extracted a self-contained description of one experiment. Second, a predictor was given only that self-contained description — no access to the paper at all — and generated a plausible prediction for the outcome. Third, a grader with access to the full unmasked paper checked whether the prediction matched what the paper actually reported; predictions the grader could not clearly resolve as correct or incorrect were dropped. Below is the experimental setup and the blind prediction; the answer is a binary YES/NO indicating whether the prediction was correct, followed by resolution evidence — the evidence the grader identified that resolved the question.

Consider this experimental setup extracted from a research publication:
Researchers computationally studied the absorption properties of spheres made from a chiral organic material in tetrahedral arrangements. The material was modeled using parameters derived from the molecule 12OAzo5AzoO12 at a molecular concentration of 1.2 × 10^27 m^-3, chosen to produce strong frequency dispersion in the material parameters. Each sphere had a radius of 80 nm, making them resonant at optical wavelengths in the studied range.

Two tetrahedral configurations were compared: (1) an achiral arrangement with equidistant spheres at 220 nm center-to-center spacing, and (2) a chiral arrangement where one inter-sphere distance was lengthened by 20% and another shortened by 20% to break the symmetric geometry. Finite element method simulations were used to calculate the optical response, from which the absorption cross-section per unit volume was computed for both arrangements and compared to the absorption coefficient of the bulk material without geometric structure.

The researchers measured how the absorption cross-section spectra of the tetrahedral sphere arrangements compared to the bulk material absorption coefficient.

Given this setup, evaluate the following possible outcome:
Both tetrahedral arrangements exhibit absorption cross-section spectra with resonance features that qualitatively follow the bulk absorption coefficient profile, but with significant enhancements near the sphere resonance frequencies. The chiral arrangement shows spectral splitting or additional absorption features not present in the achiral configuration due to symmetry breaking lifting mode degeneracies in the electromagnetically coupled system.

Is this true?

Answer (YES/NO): NO